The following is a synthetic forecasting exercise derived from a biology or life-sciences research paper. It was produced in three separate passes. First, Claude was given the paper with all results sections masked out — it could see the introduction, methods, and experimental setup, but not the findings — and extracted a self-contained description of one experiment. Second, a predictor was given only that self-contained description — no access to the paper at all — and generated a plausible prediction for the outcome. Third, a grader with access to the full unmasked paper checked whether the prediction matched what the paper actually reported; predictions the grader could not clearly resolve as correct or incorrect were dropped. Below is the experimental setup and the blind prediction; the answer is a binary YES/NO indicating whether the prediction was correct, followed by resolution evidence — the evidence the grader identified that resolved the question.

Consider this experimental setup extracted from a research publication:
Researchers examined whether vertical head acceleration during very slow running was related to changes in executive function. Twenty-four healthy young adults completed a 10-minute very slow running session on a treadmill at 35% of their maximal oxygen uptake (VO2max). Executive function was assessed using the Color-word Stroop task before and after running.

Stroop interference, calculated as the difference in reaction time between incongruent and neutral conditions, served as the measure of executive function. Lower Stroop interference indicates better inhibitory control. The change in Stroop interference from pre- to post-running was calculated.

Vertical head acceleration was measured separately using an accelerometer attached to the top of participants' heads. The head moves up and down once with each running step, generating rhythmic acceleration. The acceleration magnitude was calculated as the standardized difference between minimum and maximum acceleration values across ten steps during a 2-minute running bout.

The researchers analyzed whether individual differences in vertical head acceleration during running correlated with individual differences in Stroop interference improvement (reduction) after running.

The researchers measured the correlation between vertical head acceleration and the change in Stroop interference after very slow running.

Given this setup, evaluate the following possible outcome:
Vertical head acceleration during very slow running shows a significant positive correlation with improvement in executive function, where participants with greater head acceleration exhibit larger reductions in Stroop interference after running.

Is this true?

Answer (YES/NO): NO